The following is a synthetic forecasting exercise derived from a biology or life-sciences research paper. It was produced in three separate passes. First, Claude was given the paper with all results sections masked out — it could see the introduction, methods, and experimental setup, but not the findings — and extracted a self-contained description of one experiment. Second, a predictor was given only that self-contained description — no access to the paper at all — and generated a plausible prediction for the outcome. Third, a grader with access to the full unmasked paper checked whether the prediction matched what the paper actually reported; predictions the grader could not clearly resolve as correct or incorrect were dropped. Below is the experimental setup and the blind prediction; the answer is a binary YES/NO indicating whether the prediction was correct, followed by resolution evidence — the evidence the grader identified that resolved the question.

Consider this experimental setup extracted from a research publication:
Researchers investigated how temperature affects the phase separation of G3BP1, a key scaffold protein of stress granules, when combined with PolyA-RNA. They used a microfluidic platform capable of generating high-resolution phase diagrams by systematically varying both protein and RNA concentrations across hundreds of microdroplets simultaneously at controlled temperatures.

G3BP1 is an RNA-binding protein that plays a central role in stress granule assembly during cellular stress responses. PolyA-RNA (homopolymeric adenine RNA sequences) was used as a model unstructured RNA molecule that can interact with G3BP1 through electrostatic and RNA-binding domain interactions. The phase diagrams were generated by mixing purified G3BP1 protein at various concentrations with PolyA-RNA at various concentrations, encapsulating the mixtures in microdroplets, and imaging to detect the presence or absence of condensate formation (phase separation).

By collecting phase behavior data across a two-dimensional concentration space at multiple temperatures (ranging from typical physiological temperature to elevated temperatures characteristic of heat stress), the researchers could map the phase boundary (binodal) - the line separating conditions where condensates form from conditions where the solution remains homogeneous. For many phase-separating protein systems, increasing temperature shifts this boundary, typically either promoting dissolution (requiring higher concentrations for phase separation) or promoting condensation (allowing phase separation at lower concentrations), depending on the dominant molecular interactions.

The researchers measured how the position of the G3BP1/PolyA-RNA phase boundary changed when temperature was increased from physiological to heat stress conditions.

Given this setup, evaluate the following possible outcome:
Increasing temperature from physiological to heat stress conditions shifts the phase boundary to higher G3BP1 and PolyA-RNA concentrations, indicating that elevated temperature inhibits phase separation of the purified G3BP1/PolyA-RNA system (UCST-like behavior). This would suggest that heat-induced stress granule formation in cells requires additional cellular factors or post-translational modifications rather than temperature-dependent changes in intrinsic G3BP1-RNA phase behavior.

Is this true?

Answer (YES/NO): NO